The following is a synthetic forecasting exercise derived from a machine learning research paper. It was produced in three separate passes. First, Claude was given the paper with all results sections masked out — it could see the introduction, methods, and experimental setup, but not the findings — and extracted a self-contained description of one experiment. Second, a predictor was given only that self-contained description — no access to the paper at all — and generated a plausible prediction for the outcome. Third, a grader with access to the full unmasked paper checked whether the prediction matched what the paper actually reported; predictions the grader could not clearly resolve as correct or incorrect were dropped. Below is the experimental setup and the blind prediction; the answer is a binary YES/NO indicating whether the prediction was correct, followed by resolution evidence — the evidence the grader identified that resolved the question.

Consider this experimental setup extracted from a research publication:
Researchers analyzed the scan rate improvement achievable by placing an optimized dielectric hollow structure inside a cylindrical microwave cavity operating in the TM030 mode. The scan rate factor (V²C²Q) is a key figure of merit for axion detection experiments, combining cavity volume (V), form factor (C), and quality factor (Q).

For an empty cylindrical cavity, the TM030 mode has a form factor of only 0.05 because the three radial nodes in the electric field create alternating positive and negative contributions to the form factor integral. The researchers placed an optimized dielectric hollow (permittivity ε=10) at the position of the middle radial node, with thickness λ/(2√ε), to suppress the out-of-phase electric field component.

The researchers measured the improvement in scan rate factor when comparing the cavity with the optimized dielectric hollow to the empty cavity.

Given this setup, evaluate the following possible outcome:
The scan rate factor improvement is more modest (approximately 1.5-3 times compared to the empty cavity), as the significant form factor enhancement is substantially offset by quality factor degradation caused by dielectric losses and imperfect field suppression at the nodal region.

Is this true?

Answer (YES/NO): NO